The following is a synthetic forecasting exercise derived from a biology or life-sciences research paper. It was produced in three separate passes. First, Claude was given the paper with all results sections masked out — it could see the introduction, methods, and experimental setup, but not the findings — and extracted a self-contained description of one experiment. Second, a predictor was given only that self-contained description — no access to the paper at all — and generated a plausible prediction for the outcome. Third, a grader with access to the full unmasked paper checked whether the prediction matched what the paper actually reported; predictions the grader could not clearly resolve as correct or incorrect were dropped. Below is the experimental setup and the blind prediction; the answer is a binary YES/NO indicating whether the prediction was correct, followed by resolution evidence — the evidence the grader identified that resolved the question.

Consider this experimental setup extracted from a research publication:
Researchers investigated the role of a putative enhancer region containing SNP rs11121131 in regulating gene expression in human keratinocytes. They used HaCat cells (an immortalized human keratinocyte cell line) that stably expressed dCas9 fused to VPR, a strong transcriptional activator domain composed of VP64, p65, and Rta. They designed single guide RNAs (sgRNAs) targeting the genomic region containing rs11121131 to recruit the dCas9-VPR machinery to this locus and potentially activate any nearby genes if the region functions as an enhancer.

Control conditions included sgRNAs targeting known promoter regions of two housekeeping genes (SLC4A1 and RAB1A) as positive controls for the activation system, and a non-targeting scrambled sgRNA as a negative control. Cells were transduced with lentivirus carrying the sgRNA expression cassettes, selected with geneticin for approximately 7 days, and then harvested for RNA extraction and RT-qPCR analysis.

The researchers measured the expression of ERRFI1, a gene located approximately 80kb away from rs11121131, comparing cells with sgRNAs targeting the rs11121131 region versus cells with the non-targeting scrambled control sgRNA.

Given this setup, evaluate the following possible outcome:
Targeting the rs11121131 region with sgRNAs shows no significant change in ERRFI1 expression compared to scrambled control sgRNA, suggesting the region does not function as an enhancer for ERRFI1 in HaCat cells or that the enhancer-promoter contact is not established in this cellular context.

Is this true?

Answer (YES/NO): NO